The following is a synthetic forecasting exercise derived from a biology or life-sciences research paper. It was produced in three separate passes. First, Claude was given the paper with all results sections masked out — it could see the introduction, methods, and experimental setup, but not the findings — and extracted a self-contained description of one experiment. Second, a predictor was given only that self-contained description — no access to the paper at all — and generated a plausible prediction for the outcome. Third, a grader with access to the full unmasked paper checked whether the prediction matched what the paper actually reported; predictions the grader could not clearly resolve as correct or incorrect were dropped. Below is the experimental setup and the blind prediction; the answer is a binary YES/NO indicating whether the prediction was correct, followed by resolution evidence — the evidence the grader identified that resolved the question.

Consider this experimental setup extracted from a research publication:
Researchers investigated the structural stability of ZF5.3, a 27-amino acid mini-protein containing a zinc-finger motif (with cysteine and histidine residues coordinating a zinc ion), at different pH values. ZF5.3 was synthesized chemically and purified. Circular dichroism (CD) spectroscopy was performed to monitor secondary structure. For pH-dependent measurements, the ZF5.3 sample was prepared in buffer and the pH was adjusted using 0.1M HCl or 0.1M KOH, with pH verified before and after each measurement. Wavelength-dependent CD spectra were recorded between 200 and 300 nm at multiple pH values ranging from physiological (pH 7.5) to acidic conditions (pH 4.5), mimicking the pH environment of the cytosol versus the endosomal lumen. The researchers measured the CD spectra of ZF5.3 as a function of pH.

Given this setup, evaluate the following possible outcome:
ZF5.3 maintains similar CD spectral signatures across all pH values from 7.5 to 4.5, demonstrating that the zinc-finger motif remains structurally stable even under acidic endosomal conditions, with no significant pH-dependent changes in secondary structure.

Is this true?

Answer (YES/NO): NO